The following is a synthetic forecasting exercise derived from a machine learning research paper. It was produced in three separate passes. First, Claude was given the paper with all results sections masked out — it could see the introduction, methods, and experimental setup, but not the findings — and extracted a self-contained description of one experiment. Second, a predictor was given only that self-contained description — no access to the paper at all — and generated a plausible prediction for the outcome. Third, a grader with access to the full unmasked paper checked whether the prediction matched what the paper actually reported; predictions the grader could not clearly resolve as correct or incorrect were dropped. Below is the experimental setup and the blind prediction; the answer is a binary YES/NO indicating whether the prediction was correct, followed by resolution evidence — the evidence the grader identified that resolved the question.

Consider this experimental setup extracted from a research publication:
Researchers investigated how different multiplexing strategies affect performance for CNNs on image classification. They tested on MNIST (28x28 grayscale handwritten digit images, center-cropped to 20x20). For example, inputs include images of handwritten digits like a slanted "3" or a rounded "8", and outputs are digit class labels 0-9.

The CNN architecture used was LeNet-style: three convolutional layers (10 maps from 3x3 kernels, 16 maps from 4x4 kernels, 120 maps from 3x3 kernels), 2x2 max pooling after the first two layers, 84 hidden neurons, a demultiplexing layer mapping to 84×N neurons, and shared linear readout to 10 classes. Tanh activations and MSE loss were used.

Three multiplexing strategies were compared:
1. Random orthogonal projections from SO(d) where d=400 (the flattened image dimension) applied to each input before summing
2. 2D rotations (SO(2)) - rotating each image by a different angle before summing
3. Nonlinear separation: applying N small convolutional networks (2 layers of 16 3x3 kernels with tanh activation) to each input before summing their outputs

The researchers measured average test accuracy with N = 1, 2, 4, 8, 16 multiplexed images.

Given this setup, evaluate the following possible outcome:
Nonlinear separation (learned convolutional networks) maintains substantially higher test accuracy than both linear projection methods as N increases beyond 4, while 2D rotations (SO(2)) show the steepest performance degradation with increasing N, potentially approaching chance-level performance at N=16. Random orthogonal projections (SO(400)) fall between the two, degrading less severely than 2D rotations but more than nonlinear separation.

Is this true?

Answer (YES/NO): NO